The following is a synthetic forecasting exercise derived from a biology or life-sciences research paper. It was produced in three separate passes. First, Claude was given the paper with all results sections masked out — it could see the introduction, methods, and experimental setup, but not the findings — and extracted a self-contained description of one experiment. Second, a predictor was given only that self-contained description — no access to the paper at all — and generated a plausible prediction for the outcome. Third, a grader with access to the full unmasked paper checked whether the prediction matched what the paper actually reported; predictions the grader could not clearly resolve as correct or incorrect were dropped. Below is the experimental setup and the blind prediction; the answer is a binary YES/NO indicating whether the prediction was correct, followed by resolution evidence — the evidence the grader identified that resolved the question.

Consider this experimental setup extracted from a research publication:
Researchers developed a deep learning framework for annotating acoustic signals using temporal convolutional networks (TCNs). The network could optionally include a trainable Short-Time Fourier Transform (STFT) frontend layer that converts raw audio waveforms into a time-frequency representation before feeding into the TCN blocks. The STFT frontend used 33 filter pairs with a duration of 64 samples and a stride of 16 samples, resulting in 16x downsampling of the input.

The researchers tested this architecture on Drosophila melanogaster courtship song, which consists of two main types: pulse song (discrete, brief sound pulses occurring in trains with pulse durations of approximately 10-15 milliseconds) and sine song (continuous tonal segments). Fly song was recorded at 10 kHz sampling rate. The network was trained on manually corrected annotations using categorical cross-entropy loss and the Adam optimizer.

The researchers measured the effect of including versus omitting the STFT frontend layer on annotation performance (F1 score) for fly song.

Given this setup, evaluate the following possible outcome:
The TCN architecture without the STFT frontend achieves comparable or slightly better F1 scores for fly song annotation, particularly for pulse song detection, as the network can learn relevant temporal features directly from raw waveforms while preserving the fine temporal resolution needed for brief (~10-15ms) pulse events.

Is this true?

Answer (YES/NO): YES